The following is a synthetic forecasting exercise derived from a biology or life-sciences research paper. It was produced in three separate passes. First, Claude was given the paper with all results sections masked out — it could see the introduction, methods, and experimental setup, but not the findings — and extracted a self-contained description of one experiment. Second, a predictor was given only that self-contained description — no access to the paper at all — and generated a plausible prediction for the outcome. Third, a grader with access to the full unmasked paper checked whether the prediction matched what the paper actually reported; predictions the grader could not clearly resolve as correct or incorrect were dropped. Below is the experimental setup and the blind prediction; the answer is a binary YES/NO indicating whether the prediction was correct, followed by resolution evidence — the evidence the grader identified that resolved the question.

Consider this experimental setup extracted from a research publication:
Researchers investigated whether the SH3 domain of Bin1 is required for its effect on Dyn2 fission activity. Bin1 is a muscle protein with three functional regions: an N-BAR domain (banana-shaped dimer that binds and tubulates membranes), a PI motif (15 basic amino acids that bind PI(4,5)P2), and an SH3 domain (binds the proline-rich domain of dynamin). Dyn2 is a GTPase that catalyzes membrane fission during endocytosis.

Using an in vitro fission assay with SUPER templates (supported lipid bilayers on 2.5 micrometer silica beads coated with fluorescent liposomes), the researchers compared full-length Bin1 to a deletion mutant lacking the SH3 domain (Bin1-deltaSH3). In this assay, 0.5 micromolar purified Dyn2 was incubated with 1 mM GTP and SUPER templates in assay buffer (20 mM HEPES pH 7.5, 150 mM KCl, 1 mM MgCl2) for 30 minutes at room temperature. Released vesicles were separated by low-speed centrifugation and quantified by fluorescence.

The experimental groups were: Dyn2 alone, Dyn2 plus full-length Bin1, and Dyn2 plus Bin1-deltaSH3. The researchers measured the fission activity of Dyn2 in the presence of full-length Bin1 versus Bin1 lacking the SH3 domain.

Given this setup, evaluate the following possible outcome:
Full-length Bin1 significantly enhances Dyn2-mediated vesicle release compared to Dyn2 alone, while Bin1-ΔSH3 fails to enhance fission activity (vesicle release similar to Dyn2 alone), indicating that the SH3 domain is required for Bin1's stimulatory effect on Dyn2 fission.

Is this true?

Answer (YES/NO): NO